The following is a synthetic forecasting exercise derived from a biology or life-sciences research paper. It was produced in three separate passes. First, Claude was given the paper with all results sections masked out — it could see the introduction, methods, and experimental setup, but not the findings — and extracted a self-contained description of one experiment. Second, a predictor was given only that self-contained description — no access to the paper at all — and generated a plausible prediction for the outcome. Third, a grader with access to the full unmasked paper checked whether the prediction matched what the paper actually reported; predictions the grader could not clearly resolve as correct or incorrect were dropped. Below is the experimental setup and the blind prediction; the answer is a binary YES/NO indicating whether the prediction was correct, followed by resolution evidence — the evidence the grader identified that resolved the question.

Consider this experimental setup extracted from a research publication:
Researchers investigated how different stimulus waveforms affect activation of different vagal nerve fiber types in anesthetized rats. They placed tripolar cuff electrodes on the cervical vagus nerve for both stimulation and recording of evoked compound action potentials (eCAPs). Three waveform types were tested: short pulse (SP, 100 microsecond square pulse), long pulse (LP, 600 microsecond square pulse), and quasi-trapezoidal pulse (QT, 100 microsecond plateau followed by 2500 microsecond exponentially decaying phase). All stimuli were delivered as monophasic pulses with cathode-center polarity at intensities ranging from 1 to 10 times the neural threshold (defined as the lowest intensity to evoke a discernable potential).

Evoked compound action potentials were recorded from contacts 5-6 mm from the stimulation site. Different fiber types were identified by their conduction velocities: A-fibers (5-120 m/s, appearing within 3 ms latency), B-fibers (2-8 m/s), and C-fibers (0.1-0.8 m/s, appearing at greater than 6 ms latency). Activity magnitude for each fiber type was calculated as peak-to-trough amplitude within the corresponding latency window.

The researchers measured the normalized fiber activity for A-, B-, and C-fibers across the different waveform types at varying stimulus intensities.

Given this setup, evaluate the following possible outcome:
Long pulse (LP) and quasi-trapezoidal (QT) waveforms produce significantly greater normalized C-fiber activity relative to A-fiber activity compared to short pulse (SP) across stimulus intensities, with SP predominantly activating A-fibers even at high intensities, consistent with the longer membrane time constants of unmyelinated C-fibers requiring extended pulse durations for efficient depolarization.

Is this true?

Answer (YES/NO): YES